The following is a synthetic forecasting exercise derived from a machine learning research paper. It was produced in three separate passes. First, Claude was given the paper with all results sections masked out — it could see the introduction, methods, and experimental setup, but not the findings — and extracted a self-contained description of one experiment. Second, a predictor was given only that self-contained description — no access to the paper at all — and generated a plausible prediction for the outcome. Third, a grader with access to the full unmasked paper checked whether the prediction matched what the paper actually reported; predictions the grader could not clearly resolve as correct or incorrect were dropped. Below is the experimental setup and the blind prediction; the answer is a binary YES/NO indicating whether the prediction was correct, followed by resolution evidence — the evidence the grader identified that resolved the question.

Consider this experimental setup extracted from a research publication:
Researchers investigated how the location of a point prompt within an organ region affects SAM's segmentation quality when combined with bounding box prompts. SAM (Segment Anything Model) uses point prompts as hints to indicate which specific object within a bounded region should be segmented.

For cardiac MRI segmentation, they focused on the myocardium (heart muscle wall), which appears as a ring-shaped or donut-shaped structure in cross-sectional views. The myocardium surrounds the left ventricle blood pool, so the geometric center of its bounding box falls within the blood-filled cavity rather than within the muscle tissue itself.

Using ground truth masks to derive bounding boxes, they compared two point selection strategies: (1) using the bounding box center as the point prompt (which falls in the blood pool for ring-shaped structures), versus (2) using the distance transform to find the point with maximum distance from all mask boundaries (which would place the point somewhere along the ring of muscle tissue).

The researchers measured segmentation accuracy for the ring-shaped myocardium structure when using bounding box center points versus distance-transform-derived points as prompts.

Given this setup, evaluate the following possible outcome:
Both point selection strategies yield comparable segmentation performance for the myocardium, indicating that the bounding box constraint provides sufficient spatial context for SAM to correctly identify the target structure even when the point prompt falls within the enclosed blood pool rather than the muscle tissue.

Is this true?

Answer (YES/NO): NO